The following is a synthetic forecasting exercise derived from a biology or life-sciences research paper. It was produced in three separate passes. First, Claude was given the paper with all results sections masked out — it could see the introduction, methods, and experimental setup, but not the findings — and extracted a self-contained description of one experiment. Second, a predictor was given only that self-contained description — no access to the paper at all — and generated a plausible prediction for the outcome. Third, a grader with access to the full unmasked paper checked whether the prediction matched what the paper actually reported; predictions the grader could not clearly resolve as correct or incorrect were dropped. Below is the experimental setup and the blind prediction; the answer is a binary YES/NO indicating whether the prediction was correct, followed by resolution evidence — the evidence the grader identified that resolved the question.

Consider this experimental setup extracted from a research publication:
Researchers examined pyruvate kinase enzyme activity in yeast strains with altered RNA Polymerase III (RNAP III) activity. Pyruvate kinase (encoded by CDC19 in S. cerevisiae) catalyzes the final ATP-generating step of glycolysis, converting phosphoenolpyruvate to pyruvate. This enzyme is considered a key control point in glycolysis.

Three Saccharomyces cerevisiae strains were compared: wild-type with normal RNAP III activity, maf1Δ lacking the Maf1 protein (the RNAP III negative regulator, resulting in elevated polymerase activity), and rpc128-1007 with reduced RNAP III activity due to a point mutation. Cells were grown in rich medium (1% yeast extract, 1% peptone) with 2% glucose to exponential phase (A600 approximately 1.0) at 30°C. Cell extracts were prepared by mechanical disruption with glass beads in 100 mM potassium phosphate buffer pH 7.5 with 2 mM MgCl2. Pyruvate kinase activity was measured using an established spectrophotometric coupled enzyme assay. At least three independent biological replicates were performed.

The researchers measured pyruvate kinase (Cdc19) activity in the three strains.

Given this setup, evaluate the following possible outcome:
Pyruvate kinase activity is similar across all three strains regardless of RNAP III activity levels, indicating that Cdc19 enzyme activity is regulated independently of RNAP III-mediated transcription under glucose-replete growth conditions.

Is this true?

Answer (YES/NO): NO